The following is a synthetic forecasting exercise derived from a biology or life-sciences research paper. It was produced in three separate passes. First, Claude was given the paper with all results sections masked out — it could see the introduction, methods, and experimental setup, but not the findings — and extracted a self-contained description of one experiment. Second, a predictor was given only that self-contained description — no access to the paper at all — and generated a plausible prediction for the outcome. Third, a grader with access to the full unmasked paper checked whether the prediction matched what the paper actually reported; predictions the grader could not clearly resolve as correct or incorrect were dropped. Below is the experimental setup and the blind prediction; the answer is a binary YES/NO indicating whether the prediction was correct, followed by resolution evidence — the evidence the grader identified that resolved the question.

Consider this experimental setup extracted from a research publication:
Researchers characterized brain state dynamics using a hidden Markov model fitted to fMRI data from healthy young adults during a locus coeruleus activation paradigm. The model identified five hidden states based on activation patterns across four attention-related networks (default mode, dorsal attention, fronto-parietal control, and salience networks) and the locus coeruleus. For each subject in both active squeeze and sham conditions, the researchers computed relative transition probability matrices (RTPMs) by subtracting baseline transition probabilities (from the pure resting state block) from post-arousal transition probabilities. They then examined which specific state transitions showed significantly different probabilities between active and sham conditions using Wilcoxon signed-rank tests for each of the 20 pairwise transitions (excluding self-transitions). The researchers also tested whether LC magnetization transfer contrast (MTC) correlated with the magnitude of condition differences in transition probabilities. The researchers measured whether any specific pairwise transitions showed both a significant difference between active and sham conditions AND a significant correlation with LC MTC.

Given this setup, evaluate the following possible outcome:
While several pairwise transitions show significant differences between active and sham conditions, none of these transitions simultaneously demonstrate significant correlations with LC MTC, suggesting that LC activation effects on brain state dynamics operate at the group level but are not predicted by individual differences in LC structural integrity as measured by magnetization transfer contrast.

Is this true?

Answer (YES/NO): NO